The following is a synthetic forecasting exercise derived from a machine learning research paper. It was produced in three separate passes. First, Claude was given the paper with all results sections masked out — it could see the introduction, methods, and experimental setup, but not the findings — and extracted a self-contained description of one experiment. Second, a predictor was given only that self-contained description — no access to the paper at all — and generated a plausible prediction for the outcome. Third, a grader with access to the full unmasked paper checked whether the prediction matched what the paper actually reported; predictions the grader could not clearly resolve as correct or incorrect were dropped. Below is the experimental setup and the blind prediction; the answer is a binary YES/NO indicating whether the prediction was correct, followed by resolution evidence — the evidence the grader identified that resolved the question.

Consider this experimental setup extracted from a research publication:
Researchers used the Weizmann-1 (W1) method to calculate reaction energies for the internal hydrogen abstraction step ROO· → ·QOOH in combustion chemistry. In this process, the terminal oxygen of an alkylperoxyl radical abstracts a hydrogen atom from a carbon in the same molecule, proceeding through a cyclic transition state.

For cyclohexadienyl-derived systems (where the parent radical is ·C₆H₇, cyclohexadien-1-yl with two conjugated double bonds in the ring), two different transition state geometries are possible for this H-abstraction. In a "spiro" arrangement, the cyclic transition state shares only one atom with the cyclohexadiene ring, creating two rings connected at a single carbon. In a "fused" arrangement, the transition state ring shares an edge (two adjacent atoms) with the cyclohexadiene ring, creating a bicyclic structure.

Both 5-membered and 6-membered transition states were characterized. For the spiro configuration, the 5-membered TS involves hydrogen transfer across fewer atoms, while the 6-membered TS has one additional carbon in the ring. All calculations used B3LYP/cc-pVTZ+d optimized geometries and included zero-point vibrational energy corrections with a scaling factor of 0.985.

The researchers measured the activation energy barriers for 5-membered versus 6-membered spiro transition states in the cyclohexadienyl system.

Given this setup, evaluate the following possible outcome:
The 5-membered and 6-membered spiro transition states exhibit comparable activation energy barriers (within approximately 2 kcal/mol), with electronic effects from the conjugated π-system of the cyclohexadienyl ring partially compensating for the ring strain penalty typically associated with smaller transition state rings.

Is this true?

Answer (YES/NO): NO